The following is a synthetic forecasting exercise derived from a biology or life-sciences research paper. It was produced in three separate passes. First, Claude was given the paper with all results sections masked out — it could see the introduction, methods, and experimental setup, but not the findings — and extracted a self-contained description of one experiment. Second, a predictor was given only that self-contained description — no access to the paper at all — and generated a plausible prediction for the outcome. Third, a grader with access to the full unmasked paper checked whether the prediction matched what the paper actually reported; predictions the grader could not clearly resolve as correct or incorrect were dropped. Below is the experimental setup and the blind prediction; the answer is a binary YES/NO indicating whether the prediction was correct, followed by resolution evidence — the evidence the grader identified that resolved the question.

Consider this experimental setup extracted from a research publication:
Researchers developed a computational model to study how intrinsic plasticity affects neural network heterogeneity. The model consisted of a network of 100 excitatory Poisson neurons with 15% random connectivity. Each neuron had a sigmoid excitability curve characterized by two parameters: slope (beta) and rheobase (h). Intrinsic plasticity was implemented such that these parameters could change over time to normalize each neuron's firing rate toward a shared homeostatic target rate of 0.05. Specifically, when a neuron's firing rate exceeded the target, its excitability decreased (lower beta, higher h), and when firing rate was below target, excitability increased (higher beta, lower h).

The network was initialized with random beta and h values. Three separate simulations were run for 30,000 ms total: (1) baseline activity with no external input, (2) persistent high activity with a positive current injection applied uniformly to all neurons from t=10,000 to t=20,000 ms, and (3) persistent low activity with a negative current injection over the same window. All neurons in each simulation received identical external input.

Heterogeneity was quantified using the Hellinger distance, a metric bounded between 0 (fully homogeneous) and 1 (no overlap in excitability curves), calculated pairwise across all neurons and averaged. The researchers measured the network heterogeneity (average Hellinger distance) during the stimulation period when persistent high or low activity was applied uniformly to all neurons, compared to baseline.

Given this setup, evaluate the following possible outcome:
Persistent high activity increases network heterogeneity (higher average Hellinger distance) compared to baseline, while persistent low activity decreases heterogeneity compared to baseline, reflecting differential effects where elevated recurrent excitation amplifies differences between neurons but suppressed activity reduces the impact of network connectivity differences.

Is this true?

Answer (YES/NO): YES